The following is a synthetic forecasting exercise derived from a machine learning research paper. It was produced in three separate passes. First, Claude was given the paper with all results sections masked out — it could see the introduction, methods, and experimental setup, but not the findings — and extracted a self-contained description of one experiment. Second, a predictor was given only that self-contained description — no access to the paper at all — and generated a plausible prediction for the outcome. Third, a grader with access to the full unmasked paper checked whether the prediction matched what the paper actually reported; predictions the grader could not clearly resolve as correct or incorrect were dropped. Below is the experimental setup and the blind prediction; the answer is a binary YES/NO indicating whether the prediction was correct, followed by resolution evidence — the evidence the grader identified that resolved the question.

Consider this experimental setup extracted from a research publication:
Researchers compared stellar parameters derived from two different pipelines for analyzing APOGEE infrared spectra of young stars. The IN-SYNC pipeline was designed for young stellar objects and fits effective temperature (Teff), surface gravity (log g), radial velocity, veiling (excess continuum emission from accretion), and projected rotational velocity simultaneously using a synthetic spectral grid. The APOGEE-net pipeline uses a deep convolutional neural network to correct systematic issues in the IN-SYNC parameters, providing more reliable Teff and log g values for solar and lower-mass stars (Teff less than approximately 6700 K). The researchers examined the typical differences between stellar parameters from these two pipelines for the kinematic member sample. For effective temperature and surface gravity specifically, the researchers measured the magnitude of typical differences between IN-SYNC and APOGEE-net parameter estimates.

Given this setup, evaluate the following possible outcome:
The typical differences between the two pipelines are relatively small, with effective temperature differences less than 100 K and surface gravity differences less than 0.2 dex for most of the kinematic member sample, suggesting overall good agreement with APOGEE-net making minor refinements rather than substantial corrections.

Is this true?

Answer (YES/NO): NO